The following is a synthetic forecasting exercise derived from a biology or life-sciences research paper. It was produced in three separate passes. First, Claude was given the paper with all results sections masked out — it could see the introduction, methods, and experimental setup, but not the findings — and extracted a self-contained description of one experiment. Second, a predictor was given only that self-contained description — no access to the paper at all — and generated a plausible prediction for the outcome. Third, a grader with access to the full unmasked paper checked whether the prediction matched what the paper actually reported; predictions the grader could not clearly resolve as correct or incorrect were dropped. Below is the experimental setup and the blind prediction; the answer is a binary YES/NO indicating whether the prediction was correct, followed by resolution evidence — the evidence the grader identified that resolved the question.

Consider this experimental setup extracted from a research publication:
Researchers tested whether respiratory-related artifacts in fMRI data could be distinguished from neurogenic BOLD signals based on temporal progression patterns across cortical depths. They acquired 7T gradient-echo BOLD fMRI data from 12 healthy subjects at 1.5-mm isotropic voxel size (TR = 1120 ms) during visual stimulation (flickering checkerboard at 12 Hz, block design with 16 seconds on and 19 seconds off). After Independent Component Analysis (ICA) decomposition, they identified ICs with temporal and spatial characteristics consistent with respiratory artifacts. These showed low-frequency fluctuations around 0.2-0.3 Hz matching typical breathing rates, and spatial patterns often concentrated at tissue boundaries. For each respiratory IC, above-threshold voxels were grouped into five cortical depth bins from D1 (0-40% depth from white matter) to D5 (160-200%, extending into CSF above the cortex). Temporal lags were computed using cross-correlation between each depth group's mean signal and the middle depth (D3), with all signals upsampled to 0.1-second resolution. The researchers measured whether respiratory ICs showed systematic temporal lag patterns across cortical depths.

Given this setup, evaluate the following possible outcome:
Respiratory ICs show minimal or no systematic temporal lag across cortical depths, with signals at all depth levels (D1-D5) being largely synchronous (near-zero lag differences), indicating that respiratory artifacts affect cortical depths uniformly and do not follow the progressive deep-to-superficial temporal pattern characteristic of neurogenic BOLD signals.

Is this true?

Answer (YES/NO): YES